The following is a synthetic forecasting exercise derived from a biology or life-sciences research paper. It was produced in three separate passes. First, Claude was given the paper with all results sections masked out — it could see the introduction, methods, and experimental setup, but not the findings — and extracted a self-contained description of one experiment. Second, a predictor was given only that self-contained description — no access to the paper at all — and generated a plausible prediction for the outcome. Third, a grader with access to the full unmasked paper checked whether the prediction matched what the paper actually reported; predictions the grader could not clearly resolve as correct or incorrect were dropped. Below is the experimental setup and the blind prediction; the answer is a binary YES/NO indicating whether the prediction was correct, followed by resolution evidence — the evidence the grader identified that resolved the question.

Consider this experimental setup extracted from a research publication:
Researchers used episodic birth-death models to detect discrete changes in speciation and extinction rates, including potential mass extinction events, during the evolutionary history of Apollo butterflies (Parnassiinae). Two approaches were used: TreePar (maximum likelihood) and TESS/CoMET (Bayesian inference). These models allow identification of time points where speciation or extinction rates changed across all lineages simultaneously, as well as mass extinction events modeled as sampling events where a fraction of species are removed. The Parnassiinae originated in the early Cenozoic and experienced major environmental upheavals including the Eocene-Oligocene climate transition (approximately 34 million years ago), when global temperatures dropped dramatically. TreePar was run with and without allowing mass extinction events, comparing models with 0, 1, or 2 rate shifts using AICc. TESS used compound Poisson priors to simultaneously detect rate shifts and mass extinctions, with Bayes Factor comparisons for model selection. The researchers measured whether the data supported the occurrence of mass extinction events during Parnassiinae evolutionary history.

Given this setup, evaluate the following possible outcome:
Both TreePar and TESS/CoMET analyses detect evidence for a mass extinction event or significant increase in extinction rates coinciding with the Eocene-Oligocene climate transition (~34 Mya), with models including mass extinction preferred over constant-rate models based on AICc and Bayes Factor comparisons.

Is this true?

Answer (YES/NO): NO